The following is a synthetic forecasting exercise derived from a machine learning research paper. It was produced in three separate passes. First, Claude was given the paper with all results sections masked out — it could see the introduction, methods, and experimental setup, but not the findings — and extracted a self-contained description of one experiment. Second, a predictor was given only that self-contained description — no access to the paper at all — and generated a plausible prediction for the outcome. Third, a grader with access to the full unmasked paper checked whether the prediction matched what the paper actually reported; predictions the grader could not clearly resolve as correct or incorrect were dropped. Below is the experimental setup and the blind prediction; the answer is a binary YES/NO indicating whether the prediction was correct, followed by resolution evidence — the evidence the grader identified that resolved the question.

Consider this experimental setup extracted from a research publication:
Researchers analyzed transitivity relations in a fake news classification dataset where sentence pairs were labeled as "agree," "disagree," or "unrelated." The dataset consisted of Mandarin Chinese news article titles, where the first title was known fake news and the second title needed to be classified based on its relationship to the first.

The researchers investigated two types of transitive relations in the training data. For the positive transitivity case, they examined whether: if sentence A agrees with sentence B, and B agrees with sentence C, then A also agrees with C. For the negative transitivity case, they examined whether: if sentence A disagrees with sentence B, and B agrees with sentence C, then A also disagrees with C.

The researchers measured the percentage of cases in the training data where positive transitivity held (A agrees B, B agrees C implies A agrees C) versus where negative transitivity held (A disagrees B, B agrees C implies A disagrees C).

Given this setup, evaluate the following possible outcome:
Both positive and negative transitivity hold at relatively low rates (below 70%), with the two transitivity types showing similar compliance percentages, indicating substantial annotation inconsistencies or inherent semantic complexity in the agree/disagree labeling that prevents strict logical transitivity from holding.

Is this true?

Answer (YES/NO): NO